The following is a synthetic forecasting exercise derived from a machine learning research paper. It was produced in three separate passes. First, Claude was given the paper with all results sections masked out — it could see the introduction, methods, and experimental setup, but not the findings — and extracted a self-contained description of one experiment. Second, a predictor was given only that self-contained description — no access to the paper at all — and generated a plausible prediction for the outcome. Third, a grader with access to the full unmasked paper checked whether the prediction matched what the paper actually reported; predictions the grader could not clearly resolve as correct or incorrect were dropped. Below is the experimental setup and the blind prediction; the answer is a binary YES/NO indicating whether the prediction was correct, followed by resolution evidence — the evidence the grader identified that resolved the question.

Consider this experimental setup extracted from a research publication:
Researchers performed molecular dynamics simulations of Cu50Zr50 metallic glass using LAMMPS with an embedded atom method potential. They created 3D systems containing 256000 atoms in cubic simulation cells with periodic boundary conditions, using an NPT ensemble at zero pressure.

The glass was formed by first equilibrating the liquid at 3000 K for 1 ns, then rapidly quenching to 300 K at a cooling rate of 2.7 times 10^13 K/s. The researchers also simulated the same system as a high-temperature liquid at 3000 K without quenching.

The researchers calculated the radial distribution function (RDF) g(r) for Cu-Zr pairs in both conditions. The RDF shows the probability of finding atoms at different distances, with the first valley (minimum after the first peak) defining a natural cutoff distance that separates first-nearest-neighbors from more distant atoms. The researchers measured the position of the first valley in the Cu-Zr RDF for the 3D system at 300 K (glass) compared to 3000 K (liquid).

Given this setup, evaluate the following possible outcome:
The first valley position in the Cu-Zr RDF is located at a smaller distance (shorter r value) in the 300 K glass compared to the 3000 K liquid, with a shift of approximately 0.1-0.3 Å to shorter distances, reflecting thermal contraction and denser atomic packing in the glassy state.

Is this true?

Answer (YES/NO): NO